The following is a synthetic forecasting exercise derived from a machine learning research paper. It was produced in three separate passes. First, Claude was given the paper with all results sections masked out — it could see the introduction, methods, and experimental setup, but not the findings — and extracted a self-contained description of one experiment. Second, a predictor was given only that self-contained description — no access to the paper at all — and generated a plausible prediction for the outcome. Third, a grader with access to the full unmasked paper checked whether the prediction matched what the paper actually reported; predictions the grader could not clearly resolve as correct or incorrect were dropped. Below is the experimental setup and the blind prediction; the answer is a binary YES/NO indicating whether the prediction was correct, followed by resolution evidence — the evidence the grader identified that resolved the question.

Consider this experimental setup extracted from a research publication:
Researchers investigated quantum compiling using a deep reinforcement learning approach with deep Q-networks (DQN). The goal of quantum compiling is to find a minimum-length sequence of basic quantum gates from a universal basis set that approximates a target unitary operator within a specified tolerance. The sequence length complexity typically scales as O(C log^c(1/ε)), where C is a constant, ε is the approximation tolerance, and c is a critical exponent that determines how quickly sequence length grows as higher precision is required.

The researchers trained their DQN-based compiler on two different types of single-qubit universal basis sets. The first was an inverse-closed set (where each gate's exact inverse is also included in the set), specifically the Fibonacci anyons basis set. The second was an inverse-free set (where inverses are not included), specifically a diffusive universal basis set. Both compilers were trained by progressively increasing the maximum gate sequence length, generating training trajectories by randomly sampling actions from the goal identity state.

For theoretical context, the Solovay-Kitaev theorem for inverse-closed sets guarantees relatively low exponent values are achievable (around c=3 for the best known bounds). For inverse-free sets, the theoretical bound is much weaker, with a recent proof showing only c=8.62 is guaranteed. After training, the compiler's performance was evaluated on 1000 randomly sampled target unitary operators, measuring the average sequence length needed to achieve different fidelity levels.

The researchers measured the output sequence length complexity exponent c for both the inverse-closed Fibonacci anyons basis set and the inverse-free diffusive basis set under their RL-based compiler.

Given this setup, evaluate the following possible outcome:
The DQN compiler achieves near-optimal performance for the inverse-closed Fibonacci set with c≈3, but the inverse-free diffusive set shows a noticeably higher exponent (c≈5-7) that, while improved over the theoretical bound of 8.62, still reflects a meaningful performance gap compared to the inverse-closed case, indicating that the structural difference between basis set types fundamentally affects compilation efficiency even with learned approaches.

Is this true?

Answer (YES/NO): NO